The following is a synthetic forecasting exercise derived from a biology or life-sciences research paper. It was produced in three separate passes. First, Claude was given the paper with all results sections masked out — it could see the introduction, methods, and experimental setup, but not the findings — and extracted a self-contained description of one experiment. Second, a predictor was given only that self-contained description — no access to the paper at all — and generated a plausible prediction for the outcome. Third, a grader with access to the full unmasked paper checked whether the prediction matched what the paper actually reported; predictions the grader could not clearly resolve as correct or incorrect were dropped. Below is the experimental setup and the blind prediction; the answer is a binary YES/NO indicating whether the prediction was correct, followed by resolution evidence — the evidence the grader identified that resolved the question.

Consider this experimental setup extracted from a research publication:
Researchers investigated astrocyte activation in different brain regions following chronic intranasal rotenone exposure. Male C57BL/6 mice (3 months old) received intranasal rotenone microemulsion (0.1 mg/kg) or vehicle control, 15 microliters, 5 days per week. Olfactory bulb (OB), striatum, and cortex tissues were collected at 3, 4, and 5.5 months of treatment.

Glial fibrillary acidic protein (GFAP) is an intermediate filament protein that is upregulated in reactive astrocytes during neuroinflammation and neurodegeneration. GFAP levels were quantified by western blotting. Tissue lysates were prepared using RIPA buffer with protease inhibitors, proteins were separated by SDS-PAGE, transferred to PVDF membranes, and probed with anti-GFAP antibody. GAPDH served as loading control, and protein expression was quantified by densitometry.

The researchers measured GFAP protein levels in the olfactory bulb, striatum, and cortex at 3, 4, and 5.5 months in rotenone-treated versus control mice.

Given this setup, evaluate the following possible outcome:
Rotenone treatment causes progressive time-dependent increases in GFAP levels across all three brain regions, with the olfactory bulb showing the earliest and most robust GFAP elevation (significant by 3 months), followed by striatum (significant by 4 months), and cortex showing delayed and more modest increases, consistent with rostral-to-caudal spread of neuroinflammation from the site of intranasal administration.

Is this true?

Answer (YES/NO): NO